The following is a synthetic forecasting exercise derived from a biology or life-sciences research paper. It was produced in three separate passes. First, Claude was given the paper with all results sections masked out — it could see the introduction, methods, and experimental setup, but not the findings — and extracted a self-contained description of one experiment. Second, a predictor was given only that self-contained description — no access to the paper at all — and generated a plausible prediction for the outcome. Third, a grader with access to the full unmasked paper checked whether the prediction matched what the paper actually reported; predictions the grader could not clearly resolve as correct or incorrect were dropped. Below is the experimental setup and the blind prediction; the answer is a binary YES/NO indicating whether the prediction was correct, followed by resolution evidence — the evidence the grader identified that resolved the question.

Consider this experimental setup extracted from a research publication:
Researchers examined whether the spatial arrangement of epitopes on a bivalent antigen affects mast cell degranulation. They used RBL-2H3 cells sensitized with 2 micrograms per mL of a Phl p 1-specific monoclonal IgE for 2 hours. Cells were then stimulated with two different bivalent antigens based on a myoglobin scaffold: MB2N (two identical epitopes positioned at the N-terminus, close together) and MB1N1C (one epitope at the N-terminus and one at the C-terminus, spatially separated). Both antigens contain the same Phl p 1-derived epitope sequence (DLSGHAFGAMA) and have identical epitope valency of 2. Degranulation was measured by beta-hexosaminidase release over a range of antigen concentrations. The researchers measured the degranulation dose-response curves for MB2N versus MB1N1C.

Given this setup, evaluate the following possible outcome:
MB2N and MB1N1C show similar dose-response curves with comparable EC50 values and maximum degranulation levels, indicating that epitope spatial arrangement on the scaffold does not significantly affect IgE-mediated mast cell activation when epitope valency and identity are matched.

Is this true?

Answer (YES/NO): NO